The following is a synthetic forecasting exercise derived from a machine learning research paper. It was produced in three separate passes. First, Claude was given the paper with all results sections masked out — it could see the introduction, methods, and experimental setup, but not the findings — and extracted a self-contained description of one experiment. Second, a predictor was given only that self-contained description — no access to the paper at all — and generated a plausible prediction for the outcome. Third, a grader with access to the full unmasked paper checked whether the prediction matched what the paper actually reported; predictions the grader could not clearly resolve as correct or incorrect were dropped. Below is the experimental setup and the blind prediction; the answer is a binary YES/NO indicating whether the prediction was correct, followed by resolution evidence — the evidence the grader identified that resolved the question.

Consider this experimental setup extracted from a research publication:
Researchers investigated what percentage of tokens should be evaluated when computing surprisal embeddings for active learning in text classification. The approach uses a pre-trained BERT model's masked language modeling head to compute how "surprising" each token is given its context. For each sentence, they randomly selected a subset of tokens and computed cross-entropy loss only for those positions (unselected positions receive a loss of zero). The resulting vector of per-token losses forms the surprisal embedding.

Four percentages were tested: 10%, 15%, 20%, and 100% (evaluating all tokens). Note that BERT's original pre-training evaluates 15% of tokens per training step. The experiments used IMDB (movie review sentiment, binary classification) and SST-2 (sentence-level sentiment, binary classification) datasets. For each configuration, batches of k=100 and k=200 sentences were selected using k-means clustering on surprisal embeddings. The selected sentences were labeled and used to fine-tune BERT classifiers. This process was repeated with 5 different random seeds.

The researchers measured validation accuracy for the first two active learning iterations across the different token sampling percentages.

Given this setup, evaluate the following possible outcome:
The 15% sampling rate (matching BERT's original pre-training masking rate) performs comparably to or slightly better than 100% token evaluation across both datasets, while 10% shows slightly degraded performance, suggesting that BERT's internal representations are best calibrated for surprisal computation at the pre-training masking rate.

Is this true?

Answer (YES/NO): NO